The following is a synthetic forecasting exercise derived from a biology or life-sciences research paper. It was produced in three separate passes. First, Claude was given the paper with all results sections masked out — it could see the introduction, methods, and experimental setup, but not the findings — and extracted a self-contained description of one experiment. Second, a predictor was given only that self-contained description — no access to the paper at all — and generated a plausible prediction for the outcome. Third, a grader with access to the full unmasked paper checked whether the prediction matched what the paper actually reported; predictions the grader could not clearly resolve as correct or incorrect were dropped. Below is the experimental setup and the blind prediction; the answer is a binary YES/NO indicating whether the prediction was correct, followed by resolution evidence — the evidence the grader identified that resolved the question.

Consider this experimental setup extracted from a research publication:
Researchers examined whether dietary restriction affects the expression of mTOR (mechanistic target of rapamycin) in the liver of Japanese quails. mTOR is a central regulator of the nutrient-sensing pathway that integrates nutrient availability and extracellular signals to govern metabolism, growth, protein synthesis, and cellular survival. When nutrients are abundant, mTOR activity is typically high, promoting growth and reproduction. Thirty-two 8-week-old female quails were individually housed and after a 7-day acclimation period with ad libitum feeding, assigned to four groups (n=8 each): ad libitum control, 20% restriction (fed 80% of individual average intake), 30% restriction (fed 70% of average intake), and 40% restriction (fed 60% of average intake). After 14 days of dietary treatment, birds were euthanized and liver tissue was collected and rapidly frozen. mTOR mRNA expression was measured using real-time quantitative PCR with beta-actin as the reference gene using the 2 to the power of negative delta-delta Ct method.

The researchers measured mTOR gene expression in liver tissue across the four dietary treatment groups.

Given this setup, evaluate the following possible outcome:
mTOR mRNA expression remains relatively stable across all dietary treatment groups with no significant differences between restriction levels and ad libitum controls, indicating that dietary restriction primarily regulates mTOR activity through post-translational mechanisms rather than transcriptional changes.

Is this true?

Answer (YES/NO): NO